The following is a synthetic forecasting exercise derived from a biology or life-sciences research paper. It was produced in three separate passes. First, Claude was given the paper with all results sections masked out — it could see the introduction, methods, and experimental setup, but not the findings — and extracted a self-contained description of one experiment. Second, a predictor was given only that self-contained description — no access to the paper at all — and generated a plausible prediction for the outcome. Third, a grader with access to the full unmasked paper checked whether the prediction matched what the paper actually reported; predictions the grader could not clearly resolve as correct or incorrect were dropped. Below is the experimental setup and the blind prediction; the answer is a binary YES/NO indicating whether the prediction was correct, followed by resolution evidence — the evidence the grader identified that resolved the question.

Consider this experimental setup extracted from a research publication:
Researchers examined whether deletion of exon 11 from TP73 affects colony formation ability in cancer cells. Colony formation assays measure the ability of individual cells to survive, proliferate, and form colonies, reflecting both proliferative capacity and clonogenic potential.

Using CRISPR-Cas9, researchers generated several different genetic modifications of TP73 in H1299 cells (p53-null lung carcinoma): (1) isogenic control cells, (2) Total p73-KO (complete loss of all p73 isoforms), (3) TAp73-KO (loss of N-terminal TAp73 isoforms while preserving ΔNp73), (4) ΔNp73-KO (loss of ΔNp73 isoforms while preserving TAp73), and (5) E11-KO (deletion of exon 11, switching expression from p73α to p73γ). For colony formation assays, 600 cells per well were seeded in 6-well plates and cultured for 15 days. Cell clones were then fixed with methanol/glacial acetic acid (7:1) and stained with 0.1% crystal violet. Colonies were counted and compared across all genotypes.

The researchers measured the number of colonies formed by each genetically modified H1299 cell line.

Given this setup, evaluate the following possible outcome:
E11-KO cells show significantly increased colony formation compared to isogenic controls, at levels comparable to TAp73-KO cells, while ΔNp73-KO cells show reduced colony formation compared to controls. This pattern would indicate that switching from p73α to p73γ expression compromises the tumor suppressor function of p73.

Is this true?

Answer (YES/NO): NO